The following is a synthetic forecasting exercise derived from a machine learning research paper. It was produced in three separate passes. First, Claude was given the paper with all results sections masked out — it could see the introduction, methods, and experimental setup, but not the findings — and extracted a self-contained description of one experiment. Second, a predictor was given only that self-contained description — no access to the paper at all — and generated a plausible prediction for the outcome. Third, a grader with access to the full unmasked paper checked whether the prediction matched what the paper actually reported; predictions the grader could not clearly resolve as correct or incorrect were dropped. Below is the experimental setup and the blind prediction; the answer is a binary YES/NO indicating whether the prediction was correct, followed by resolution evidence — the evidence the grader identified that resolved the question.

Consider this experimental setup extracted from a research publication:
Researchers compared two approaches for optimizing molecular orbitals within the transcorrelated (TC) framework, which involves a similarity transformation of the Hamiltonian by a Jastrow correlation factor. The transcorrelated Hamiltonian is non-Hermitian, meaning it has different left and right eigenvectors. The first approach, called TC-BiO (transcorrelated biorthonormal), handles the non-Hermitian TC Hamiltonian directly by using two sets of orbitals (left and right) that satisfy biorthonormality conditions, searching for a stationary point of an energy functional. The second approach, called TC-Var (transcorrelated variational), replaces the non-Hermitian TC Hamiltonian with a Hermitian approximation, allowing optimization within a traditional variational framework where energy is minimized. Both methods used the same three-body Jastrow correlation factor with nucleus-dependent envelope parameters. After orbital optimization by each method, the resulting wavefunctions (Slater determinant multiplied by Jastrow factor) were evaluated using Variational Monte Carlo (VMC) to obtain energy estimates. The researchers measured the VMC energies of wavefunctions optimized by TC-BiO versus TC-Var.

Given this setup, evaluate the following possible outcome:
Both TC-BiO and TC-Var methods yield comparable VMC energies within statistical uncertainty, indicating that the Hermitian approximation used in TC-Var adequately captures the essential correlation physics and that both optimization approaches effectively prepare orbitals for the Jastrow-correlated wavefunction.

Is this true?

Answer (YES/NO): NO